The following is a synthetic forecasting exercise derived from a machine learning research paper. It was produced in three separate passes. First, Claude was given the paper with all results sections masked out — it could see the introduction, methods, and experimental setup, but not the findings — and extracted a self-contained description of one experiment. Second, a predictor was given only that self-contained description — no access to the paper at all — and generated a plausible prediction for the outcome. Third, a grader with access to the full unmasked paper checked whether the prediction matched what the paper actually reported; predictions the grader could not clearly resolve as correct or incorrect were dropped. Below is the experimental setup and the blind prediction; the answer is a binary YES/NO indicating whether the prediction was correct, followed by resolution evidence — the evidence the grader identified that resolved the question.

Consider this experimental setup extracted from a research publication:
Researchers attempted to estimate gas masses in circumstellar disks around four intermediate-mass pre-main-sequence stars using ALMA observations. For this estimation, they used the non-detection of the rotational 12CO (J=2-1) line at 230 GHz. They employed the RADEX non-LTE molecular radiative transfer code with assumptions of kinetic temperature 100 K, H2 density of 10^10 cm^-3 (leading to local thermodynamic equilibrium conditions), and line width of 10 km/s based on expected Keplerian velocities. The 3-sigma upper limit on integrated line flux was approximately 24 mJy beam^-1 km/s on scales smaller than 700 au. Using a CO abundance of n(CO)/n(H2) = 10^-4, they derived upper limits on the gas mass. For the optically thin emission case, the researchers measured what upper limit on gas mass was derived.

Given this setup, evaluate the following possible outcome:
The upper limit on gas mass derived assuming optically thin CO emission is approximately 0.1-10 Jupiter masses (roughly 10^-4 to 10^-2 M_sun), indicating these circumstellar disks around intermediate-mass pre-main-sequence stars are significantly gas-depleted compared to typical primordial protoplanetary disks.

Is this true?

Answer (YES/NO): NO